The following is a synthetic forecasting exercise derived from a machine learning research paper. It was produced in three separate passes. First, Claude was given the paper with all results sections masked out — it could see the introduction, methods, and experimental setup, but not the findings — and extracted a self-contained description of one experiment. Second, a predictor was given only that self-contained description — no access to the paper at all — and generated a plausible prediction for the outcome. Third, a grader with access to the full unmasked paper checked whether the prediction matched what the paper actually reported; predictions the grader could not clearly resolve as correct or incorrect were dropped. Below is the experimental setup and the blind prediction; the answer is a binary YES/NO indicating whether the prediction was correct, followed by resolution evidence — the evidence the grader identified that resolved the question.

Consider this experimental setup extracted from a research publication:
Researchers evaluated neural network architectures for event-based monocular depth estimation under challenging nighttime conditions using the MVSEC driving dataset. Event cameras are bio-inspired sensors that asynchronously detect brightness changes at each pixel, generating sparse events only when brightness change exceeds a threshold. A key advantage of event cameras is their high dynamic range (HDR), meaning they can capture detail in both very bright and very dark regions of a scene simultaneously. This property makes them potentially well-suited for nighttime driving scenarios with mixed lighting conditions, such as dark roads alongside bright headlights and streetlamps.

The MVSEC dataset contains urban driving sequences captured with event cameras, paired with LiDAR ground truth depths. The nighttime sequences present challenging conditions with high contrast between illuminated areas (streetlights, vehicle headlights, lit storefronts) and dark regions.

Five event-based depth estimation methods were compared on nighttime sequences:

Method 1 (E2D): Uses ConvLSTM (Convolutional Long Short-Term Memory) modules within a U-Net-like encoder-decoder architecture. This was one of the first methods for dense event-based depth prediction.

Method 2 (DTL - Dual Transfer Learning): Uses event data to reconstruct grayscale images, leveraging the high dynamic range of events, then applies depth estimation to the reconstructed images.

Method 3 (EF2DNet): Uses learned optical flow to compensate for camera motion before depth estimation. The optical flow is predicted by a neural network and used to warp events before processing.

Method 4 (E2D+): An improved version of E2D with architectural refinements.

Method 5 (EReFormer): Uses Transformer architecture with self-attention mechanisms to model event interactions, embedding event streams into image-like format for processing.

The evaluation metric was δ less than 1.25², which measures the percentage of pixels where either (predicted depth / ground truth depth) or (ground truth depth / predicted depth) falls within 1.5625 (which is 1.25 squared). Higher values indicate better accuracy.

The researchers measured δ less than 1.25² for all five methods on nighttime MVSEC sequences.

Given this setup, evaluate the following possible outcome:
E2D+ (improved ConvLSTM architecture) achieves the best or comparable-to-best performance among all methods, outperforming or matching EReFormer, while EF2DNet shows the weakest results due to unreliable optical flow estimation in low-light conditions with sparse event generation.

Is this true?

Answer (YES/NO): NO